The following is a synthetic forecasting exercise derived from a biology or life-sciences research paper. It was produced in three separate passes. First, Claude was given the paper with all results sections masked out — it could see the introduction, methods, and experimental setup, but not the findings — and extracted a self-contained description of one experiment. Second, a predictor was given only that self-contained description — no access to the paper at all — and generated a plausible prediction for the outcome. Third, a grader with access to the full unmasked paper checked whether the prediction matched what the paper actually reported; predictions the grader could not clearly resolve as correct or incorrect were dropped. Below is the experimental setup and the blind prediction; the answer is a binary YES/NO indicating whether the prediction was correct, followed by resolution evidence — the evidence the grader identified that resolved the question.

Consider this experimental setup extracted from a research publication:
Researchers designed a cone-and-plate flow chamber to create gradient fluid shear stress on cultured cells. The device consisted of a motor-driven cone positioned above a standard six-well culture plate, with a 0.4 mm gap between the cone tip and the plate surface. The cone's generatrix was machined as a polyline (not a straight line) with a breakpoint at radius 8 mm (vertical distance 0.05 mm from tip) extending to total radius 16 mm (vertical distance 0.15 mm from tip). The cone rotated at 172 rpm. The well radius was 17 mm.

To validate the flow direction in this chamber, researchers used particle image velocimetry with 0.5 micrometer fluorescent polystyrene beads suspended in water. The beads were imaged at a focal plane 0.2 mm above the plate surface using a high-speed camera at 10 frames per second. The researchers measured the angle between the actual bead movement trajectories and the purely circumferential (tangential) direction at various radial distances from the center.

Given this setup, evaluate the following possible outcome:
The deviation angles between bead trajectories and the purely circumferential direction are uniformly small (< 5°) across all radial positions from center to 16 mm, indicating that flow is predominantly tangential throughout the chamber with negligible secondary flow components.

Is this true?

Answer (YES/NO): NO